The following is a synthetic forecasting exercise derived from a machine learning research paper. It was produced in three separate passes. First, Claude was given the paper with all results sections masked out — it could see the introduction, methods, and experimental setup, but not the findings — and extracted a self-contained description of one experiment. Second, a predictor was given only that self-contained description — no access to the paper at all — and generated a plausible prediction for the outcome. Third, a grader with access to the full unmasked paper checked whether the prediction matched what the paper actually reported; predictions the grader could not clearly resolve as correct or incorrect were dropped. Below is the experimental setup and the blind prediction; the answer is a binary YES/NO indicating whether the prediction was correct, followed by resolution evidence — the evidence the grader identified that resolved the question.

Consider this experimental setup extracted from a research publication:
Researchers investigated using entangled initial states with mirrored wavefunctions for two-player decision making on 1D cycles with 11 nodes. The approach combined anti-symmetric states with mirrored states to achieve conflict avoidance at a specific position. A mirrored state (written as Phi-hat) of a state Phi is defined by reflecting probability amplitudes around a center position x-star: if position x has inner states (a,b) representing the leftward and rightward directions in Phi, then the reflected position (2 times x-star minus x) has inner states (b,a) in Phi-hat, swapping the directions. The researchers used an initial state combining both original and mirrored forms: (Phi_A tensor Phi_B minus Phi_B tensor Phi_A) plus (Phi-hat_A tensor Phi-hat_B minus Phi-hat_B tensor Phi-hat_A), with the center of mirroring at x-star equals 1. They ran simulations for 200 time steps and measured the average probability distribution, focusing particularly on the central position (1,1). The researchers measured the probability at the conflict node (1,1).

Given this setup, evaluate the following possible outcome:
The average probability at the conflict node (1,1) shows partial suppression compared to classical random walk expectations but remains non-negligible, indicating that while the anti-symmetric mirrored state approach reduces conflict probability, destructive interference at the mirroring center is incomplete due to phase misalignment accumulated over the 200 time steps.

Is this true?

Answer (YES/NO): NO